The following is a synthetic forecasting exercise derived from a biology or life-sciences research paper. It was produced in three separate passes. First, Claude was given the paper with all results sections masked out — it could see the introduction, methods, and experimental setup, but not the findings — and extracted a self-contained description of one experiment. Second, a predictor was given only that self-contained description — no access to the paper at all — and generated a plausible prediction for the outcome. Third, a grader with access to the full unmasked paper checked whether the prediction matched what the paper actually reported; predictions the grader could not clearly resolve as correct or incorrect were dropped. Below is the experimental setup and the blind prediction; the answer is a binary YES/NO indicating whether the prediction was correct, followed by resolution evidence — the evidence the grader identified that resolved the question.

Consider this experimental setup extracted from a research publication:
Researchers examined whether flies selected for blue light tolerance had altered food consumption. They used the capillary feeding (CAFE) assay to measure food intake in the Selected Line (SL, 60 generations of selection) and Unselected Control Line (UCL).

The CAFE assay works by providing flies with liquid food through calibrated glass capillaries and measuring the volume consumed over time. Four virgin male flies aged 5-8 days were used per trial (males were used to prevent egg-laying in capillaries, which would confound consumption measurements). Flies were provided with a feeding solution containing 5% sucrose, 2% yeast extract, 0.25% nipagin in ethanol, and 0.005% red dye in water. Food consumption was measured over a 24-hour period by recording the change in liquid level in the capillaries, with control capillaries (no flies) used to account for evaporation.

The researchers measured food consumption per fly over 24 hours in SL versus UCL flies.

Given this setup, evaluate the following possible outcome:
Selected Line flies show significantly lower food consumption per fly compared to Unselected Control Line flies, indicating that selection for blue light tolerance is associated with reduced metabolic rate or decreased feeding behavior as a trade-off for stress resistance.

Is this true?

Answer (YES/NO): NO